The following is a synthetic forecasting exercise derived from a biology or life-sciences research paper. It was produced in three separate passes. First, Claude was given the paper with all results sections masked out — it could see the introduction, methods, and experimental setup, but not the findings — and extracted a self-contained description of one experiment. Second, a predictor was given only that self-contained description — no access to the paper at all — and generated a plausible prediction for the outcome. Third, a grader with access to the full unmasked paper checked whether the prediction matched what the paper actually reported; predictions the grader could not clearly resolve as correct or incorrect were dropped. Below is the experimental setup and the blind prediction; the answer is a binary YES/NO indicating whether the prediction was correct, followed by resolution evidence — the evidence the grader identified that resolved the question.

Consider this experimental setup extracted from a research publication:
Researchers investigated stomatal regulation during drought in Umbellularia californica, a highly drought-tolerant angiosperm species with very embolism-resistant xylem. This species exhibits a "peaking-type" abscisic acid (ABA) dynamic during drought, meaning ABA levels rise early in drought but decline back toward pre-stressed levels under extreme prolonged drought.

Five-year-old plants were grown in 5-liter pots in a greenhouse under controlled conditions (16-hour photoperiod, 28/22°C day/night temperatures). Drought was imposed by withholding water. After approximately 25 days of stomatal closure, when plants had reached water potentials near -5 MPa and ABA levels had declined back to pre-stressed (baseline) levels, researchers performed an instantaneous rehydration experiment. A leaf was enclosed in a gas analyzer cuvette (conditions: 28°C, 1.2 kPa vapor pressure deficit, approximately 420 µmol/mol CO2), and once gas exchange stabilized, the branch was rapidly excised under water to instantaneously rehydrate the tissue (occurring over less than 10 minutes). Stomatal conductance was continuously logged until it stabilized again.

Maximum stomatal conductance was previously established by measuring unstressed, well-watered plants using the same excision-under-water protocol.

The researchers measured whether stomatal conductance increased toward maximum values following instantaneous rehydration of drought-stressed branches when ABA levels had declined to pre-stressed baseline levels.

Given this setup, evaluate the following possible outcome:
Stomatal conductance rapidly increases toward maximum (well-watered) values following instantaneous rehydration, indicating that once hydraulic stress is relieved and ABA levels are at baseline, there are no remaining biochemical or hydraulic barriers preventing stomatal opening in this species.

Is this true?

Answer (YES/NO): YES